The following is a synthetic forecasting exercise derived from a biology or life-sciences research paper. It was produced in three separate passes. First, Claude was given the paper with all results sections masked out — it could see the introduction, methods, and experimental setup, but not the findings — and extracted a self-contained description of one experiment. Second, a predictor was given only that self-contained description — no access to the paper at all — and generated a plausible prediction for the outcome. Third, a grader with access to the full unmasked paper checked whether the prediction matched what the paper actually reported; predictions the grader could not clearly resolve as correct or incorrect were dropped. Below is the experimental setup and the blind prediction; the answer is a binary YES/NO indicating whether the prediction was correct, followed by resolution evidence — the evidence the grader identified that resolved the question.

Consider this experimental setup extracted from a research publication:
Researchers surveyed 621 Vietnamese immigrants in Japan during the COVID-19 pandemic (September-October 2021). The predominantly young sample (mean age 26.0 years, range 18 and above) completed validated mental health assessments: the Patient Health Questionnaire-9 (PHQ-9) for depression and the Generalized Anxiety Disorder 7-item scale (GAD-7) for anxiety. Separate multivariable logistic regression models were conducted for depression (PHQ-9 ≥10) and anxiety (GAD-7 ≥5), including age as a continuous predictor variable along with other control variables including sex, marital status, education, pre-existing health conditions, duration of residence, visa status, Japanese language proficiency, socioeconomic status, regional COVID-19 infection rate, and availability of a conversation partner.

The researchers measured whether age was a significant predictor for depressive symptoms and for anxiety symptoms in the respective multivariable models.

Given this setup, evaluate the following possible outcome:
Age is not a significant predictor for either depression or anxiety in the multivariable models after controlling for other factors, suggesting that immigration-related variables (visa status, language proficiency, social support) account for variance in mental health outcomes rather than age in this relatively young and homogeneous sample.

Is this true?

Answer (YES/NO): NO